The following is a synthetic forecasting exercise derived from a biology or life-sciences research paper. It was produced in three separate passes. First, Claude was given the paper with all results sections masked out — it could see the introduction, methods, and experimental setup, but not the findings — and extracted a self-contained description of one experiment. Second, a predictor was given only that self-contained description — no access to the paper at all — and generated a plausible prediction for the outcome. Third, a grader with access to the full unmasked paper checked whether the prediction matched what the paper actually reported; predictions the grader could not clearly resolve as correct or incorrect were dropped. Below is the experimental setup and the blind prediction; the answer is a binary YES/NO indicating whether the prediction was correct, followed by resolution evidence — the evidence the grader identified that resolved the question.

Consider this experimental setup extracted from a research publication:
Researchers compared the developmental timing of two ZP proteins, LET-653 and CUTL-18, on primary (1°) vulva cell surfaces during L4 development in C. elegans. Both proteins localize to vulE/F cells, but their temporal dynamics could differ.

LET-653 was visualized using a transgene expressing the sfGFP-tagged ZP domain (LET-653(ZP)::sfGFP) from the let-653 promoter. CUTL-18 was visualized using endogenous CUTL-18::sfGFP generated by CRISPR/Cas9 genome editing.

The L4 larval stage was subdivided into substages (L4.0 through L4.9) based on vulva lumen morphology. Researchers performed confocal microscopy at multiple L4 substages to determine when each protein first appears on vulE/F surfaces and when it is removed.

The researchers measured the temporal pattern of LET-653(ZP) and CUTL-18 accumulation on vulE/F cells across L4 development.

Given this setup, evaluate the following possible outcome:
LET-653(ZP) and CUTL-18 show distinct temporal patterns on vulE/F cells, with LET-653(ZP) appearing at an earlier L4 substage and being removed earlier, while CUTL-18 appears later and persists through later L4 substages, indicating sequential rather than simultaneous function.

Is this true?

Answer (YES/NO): NO